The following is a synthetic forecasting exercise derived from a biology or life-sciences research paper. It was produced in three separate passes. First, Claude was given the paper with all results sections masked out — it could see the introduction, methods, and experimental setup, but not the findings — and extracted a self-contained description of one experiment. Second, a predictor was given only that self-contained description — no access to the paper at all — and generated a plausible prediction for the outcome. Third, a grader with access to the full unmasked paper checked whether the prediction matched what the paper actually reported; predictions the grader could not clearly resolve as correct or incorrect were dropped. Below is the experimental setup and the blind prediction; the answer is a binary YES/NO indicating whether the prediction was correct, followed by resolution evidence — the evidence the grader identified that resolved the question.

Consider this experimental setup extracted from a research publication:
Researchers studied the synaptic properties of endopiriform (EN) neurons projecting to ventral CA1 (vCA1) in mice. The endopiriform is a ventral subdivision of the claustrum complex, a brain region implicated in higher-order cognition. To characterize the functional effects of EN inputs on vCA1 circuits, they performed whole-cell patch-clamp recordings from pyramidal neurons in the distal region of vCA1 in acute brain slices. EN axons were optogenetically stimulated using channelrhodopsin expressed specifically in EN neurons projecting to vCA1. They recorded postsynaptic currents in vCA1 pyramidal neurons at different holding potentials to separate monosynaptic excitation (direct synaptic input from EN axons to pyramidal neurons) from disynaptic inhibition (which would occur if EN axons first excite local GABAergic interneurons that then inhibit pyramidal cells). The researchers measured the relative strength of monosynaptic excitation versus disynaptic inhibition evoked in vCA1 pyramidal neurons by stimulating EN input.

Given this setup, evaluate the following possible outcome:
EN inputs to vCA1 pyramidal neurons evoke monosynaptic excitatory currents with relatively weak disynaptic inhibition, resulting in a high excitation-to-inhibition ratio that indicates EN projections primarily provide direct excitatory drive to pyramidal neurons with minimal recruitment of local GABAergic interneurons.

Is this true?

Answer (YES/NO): NO